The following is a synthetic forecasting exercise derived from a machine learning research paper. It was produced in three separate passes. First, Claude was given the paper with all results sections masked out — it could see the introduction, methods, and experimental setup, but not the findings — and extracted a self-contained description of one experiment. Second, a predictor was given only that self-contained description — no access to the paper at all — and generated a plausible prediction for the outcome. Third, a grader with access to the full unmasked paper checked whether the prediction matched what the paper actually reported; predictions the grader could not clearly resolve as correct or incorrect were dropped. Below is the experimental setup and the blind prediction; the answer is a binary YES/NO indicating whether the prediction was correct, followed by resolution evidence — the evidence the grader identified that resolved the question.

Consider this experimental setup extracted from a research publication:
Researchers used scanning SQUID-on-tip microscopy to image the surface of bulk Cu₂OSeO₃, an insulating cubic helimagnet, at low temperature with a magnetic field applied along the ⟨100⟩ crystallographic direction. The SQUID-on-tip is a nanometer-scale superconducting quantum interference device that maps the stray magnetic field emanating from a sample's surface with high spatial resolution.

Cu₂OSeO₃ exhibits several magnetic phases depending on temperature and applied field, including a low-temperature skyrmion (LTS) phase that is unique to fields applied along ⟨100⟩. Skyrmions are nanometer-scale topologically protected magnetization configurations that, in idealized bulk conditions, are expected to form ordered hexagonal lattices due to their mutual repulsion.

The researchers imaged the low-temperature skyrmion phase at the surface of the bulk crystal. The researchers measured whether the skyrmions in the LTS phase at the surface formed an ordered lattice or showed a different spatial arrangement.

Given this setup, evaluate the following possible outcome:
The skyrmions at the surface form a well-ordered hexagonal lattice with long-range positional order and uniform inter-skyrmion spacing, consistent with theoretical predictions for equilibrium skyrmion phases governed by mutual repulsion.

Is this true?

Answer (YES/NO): NO